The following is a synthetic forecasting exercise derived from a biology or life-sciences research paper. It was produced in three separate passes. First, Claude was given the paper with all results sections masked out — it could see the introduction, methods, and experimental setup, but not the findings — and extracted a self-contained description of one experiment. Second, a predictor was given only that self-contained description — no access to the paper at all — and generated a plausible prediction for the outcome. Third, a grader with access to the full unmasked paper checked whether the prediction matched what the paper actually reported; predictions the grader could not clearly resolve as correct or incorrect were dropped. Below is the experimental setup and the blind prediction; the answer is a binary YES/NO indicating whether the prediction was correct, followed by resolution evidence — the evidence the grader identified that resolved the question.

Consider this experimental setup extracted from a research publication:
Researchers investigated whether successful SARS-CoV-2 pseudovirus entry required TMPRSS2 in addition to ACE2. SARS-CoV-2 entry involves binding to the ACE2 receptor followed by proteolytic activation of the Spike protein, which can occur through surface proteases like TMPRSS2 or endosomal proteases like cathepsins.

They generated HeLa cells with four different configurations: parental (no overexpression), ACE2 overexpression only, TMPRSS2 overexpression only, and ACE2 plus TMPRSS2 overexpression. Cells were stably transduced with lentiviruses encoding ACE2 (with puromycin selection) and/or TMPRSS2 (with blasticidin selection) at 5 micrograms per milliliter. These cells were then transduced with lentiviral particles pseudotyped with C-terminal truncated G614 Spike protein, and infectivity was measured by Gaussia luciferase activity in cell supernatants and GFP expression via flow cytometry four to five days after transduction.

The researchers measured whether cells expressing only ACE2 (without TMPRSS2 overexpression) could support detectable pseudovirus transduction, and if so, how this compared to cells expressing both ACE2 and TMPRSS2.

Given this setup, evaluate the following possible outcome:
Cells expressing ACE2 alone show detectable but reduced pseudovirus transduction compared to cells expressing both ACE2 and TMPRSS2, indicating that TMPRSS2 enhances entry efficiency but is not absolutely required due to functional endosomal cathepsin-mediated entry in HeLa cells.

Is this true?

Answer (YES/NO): NO